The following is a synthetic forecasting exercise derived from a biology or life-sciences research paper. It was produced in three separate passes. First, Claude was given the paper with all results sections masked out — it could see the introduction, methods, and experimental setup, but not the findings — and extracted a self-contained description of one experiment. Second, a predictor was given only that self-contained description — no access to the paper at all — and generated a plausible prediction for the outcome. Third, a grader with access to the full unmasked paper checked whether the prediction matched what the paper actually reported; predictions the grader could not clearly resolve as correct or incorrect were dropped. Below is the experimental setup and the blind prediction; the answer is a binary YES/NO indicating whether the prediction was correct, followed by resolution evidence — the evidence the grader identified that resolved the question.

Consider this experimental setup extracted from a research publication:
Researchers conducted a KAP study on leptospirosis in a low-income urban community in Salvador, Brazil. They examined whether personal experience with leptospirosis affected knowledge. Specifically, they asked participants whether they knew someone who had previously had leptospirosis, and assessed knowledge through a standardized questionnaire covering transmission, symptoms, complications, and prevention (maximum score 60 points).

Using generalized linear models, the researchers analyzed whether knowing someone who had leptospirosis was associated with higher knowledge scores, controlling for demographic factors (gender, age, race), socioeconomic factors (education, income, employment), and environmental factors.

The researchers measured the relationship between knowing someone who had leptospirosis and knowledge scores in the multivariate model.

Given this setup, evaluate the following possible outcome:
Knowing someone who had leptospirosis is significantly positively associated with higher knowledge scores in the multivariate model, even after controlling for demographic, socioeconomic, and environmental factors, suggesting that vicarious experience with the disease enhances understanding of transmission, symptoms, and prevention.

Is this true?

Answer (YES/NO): YES